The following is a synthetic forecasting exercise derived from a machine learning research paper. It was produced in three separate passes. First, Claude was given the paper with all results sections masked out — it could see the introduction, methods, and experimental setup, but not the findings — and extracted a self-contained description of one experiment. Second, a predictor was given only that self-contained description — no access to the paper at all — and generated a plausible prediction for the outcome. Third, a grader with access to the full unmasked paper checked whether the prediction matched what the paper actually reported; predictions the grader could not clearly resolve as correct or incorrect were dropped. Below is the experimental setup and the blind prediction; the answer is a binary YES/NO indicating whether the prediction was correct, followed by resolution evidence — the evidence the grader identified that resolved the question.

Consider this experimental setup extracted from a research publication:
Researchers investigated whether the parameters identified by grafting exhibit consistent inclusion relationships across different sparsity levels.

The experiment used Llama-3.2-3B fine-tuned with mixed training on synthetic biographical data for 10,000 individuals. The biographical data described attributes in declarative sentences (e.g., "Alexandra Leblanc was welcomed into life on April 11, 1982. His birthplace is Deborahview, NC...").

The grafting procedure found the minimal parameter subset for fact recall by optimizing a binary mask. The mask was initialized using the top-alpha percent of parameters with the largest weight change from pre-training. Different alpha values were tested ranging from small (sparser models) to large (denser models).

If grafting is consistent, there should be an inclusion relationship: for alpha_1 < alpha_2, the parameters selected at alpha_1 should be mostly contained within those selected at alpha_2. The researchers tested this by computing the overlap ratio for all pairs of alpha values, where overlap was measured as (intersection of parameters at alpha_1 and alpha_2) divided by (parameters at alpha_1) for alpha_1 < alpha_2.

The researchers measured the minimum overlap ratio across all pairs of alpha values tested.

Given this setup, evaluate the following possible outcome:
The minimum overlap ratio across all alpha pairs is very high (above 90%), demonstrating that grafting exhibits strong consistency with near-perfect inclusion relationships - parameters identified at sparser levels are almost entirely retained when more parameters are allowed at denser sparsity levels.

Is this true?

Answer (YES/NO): NO